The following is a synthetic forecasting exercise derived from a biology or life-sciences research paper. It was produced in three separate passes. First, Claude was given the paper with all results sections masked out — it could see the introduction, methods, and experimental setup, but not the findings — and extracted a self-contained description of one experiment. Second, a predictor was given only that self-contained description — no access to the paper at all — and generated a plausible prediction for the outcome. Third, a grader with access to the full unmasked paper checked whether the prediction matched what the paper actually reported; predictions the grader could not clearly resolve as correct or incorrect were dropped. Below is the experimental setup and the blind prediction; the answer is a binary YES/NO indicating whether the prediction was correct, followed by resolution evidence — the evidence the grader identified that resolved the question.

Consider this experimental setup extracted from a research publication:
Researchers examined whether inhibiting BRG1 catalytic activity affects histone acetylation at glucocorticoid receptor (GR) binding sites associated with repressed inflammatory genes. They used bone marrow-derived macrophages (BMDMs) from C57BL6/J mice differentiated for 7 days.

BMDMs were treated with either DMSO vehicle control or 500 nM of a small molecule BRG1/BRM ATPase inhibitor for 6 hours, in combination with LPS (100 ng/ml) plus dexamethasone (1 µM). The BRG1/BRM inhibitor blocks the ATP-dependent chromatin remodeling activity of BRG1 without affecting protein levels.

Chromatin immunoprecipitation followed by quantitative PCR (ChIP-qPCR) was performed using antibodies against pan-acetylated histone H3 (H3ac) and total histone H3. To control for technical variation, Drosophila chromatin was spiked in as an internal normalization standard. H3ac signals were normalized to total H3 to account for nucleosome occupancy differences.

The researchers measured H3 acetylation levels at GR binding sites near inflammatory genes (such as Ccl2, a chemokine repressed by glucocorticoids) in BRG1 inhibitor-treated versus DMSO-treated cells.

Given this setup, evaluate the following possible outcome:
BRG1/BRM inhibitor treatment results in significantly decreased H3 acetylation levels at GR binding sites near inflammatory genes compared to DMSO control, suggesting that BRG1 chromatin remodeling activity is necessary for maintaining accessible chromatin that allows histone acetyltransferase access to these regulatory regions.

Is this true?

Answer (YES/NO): NO